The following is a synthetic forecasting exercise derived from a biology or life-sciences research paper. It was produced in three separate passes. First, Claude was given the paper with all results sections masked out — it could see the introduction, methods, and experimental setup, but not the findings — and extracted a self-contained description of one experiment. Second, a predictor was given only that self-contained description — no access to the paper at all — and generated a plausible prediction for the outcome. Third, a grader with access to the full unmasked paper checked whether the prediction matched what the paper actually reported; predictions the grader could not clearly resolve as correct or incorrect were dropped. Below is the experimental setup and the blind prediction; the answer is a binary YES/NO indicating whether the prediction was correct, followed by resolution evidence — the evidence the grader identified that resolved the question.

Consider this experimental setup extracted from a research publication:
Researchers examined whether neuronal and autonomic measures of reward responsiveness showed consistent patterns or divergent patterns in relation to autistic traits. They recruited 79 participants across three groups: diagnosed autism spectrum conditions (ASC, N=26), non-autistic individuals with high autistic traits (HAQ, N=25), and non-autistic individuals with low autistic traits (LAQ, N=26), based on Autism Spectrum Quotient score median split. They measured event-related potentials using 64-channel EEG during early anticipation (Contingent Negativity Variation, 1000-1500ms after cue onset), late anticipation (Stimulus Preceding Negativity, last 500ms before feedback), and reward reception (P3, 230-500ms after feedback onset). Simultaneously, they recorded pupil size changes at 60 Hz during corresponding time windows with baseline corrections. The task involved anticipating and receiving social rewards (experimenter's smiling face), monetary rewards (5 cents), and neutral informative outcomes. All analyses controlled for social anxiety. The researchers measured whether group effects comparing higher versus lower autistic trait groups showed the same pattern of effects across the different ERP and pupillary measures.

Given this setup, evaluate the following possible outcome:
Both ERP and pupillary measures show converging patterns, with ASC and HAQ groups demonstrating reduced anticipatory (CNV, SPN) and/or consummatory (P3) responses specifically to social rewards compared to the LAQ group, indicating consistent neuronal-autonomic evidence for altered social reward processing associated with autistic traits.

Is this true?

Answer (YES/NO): NO